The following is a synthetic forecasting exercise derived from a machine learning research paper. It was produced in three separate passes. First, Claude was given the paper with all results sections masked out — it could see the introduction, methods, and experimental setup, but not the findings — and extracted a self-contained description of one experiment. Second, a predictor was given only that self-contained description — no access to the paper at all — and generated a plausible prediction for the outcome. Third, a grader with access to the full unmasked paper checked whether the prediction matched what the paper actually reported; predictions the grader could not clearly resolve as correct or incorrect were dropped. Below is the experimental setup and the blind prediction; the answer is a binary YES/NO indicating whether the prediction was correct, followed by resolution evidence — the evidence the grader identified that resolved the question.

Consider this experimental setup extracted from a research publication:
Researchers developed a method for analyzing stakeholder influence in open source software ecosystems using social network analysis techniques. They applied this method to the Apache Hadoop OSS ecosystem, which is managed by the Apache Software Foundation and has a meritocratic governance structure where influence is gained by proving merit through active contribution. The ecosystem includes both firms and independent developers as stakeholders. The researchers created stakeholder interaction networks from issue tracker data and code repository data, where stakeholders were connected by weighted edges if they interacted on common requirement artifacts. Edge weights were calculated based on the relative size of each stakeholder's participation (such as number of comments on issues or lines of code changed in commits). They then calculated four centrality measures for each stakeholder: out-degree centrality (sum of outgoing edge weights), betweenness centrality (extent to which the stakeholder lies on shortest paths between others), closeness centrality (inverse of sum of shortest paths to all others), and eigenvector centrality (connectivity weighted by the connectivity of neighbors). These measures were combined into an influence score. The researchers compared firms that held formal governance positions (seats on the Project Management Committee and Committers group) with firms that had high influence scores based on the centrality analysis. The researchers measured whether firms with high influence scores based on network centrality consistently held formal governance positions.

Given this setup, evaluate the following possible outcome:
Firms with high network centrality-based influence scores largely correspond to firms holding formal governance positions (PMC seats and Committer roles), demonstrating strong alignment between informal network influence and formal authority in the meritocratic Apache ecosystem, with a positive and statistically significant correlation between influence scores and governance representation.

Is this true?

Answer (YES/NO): NO